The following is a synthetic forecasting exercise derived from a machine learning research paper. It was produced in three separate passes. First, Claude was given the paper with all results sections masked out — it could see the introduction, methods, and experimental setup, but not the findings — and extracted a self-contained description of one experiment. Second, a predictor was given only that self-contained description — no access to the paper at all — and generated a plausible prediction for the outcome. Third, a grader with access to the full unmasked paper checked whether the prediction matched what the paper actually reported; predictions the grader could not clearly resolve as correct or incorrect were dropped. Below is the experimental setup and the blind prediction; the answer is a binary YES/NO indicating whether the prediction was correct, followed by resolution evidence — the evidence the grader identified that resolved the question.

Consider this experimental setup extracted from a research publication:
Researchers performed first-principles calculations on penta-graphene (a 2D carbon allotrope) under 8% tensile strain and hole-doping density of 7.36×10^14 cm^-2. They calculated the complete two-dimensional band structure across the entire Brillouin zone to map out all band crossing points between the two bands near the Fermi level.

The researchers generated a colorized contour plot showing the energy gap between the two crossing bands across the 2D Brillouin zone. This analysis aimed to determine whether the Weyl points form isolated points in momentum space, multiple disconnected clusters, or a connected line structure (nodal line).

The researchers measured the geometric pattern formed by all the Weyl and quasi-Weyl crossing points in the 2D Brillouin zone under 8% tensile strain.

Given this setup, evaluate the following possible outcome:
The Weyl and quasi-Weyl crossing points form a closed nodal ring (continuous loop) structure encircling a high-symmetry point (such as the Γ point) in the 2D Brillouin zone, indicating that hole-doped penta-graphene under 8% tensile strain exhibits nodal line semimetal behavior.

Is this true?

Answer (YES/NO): YES